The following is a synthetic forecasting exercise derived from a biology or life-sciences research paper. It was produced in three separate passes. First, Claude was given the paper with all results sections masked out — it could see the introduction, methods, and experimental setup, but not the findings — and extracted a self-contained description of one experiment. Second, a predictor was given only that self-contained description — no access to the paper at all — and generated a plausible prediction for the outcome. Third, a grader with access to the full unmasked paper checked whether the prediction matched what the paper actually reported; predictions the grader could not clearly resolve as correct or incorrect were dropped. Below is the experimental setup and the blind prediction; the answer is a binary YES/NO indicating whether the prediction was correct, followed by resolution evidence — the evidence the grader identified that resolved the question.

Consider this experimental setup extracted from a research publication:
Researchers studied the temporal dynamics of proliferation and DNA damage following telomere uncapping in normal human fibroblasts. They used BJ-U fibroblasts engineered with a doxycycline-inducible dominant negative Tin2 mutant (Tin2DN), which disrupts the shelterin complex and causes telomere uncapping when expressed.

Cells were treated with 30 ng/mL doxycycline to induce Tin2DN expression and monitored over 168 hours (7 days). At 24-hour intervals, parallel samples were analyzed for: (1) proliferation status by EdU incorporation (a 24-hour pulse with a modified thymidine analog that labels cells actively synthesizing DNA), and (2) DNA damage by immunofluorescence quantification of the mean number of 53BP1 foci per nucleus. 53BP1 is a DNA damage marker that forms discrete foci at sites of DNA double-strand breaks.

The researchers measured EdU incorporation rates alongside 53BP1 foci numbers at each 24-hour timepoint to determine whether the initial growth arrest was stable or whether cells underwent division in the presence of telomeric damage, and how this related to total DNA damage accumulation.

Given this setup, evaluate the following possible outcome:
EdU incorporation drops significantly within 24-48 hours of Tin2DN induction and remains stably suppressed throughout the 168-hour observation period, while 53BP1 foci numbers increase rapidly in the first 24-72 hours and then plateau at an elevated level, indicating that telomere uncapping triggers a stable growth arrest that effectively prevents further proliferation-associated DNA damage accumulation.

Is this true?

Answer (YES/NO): NO